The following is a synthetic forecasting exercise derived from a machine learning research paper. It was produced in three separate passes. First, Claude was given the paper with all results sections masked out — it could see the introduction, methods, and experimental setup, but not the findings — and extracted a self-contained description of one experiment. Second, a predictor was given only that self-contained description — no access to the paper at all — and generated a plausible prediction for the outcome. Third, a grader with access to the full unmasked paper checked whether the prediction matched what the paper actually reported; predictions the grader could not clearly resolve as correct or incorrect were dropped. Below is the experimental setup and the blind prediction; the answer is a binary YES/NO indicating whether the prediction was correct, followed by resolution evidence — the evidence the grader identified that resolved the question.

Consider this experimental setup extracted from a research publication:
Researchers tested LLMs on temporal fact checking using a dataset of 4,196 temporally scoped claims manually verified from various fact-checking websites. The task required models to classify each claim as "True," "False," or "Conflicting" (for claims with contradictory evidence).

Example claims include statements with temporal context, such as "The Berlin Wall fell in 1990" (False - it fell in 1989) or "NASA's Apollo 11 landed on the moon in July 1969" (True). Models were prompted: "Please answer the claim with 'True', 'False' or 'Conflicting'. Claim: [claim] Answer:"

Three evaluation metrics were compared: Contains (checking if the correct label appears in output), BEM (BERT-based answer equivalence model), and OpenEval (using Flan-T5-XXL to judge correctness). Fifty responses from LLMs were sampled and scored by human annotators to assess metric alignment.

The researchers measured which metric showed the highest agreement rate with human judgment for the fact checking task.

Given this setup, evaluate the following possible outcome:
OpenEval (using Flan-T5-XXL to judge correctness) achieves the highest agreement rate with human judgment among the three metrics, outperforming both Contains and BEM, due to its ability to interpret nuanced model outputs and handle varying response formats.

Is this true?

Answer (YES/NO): YES